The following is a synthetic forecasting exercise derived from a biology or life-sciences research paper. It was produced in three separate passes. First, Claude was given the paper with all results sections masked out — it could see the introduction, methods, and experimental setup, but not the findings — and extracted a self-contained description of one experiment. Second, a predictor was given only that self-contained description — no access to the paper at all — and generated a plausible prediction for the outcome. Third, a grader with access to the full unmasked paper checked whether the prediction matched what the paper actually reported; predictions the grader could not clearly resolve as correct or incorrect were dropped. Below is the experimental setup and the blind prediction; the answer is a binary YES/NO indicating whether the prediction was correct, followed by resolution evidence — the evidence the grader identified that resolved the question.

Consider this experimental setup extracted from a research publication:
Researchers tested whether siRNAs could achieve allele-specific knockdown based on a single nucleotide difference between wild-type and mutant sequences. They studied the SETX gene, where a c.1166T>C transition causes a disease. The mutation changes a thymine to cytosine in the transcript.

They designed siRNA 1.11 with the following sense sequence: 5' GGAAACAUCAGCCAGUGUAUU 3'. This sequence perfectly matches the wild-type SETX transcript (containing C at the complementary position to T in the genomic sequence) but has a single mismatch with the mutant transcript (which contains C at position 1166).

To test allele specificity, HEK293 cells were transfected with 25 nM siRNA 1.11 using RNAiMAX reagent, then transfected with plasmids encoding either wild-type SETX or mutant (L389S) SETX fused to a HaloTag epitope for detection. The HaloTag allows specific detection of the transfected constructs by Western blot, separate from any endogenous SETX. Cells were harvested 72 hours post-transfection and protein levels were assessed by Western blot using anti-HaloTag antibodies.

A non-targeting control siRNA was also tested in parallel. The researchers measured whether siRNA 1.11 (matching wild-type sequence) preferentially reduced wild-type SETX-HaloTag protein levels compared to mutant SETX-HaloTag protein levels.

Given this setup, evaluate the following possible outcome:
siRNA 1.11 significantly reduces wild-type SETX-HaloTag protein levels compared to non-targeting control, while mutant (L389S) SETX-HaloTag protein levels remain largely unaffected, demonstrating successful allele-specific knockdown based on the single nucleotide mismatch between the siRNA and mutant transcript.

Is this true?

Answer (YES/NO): NO